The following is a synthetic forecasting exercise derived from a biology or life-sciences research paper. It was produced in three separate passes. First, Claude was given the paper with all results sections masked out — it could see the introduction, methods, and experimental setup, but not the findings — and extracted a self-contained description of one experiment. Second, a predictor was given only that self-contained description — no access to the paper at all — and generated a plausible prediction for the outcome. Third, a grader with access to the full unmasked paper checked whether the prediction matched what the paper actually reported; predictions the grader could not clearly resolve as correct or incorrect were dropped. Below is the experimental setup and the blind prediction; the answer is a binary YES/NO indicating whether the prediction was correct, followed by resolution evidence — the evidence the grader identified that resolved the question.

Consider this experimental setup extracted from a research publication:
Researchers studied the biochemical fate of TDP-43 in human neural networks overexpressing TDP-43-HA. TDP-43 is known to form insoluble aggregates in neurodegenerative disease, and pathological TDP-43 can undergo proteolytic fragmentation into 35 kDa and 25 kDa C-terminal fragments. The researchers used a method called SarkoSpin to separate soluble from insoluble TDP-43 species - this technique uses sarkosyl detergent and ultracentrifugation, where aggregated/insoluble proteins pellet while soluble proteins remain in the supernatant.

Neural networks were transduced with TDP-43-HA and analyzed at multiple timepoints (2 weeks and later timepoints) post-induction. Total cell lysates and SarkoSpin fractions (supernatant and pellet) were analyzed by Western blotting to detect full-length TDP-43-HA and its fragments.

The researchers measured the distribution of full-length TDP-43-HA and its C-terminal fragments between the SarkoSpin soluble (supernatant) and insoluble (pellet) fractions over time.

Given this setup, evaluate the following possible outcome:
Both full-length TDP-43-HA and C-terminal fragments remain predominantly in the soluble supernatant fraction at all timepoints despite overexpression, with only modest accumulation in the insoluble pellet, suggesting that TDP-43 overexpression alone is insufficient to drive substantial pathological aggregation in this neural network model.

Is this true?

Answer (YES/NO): NO